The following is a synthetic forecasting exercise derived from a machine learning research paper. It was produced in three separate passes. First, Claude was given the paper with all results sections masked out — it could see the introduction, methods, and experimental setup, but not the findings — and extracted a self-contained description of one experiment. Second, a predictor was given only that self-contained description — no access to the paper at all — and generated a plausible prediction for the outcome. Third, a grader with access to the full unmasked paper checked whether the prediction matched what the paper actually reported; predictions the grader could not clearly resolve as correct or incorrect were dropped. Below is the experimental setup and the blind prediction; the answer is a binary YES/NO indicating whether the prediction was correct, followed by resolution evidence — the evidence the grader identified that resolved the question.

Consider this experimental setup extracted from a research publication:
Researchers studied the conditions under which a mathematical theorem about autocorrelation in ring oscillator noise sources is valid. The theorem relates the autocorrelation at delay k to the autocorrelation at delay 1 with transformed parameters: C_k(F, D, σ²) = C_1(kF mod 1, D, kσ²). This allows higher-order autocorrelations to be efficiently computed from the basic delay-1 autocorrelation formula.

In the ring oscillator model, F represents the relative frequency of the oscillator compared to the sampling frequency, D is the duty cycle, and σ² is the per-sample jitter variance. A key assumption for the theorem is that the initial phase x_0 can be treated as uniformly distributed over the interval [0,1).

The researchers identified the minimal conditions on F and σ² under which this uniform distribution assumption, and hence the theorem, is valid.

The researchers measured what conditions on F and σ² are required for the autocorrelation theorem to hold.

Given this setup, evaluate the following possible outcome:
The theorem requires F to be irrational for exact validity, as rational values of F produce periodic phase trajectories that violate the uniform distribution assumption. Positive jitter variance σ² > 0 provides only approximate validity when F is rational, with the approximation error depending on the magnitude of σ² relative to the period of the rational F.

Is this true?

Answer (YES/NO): NO